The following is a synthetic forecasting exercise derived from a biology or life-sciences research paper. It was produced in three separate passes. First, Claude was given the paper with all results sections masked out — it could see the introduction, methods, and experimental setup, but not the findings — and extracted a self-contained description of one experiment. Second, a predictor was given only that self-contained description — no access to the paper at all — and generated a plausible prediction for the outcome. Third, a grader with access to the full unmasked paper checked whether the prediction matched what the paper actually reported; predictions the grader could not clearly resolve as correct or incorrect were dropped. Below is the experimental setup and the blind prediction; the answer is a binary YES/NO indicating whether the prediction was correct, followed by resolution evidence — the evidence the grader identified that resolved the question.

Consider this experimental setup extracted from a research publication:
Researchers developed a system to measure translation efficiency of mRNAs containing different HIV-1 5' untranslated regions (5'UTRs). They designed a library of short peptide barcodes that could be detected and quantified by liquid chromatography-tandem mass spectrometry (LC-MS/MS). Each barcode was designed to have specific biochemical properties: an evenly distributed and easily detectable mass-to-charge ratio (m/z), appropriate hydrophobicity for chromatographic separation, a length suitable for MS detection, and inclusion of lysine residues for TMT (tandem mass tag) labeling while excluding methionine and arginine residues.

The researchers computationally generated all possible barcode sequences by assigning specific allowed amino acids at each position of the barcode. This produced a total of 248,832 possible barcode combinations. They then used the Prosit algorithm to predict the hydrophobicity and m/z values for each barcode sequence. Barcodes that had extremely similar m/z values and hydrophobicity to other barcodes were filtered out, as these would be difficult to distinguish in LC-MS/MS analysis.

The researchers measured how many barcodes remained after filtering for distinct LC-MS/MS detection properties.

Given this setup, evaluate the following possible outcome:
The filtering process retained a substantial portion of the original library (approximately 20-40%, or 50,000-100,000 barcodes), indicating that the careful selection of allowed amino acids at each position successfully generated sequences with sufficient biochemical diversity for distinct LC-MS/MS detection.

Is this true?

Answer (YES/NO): YES